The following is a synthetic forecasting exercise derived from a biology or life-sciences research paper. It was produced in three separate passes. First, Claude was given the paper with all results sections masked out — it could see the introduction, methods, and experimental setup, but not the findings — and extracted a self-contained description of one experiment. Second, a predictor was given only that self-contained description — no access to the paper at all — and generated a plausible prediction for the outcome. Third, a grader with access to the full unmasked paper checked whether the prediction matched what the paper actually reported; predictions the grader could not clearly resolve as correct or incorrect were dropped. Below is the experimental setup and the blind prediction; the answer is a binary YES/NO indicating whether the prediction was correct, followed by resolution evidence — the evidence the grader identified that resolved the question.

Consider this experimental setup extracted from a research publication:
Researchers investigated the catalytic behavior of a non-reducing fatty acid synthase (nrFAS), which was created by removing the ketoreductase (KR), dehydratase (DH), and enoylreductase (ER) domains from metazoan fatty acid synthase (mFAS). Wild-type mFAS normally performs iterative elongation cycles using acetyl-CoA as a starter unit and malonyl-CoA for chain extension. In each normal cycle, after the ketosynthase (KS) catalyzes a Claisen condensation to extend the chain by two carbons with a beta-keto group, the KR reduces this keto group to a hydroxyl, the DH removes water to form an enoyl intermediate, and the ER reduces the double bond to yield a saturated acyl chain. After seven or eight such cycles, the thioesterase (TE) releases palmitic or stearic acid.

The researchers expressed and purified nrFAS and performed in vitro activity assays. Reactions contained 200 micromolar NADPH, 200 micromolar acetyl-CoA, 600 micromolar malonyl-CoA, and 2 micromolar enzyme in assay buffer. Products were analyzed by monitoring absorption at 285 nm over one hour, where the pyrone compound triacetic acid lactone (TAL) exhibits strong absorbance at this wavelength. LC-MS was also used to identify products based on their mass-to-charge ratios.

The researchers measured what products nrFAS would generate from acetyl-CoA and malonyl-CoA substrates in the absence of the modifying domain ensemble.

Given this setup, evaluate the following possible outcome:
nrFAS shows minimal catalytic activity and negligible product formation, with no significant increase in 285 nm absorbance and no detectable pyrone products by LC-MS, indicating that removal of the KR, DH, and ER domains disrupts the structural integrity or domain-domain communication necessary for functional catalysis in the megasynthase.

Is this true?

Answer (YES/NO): NO